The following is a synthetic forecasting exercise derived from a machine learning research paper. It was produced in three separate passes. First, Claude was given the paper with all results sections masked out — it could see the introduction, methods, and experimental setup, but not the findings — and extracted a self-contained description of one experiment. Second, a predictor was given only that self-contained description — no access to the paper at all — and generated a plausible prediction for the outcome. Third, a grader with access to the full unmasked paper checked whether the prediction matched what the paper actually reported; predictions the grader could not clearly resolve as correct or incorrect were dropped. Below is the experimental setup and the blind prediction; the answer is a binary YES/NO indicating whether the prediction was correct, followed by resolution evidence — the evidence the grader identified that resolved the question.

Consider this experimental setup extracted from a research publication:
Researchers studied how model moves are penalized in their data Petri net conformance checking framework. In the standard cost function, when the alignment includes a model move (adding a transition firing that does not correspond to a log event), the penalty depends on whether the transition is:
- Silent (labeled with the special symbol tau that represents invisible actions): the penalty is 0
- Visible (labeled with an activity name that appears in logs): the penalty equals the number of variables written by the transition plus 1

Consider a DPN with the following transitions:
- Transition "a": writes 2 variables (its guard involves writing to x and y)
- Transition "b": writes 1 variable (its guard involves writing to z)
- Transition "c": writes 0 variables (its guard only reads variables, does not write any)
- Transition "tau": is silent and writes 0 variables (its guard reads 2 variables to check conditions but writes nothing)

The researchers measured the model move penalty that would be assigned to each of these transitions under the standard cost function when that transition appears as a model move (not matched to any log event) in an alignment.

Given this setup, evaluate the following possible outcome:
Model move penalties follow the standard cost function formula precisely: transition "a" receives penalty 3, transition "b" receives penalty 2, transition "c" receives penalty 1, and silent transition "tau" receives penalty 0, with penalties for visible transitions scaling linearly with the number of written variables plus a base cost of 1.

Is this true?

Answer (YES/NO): YES